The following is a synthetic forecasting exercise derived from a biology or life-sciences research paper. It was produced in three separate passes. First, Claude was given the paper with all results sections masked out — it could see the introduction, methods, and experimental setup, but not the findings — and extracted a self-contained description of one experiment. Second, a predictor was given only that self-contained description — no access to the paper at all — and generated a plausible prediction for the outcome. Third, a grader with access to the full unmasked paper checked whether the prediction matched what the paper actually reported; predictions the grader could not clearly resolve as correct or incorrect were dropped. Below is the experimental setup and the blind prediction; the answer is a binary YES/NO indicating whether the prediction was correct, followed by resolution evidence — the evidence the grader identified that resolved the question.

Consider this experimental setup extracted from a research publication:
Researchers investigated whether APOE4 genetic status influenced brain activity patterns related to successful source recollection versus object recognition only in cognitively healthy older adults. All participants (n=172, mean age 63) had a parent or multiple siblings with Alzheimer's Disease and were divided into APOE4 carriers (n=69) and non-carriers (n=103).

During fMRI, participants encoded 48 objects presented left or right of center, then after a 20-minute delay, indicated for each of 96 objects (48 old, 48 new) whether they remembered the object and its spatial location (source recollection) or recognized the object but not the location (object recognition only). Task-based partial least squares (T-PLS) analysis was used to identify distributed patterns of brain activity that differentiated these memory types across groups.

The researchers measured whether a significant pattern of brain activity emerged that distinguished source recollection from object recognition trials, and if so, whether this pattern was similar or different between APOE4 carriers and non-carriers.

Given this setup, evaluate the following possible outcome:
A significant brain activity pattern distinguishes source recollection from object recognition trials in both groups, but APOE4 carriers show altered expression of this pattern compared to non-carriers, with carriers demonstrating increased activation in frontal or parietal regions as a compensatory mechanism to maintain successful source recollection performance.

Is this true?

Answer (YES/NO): NO